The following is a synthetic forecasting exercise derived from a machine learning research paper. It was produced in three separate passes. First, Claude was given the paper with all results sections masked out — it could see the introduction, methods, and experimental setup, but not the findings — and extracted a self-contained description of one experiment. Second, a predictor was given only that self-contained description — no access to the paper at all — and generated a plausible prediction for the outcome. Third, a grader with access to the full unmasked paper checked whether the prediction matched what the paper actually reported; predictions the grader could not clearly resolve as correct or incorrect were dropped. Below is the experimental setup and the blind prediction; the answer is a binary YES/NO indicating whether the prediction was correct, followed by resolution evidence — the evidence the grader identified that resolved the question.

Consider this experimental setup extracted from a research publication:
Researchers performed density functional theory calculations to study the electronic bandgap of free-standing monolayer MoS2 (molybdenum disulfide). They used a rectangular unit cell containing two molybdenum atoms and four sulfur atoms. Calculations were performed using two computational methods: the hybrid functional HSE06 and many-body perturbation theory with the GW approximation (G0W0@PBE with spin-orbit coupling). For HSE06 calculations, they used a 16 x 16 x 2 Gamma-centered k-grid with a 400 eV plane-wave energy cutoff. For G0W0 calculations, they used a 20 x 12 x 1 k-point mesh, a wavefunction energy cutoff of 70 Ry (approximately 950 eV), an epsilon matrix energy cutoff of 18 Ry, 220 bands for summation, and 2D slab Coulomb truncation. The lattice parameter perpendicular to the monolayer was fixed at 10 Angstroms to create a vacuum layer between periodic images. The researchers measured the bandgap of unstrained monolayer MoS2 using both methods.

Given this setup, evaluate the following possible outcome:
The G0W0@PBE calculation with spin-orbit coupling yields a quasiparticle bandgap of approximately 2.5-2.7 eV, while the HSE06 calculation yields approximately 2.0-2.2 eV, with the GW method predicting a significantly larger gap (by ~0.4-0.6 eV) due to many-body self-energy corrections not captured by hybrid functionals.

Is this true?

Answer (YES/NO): NO